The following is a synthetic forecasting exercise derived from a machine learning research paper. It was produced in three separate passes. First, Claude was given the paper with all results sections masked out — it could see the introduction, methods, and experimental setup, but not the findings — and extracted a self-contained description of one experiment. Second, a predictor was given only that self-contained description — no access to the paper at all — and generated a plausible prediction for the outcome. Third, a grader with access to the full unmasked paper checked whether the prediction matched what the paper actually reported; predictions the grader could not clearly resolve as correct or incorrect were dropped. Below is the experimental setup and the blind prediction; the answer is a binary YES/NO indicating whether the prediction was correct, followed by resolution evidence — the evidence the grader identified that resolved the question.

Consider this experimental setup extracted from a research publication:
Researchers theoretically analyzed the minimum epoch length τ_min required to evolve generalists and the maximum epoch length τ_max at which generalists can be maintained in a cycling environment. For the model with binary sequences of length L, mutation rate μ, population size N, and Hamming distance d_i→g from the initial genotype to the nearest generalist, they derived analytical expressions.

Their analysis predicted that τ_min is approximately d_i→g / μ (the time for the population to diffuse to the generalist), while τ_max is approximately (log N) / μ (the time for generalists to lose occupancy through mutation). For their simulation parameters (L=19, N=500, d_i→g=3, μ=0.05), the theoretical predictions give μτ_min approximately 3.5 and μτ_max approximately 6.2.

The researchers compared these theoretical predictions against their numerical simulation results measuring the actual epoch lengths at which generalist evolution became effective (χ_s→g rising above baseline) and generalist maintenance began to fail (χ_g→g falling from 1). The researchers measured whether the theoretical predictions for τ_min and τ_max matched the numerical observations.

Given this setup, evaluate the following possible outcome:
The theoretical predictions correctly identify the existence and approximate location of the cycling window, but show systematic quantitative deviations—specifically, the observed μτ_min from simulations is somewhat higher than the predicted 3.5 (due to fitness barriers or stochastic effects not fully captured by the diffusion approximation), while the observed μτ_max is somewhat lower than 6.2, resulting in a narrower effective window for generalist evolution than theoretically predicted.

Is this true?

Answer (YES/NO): NO